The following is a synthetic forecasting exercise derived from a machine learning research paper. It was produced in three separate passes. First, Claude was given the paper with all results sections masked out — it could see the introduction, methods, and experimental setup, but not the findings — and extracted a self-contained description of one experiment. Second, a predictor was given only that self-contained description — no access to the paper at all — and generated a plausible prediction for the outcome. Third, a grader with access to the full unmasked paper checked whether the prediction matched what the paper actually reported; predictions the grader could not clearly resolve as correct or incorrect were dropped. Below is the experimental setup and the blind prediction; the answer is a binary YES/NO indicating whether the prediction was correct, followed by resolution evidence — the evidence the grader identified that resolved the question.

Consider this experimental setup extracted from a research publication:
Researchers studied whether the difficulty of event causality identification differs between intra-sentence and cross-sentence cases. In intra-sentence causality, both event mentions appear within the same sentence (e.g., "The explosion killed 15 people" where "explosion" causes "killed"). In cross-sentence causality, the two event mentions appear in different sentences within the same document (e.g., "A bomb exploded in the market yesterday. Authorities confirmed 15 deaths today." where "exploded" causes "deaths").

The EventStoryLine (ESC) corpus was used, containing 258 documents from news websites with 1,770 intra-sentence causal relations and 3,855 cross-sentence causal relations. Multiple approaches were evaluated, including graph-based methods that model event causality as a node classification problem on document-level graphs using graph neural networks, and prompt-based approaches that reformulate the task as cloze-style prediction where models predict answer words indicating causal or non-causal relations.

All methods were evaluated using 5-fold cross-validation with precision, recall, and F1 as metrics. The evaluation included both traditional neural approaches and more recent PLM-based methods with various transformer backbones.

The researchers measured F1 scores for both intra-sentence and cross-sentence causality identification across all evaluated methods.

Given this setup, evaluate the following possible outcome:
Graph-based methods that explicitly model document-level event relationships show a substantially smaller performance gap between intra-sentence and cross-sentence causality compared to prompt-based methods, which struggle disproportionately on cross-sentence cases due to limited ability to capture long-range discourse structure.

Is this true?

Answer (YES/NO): NO